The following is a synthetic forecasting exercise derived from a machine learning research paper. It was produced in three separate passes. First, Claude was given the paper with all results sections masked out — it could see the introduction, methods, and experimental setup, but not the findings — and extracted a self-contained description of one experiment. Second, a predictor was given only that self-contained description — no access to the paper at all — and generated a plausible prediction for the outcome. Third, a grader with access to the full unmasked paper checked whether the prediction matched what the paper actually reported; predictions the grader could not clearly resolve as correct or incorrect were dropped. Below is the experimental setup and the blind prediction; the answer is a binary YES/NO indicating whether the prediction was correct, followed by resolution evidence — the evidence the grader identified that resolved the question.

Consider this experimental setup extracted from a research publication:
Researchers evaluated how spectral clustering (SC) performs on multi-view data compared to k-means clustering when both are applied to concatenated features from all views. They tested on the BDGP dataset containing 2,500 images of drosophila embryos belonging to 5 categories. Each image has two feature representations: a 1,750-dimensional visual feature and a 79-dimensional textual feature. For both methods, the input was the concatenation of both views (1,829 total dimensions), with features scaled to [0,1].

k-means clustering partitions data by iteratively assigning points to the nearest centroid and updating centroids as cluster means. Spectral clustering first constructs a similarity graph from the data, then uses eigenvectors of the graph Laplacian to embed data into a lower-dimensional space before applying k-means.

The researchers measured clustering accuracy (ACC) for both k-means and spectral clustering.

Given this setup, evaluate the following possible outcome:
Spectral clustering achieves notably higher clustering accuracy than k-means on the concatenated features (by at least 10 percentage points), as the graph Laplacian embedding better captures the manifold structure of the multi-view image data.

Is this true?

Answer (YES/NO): NO